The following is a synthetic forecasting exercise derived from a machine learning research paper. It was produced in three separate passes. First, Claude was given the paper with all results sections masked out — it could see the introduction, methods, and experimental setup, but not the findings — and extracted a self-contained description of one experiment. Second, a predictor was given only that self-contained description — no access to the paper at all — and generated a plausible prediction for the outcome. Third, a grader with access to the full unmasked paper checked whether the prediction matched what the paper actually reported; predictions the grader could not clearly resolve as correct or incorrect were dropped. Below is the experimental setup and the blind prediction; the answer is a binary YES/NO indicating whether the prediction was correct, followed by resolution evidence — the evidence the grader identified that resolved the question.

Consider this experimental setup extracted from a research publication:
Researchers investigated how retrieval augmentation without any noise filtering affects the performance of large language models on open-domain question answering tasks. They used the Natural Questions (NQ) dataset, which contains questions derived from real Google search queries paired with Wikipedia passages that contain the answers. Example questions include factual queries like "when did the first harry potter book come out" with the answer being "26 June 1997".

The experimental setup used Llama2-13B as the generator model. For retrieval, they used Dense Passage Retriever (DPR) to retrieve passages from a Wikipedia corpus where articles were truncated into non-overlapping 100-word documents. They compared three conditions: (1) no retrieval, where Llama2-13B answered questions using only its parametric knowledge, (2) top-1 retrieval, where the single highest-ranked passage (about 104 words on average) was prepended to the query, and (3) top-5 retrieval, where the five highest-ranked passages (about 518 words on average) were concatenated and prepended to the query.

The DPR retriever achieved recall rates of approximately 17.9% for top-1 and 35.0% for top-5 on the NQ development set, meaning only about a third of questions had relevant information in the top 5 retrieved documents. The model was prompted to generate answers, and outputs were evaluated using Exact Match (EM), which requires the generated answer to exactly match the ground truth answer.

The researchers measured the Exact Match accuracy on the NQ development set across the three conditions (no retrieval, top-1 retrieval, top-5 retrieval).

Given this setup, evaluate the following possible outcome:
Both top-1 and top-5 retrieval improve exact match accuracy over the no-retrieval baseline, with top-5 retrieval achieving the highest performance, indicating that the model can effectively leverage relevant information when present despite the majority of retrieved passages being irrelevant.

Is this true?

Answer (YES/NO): NO